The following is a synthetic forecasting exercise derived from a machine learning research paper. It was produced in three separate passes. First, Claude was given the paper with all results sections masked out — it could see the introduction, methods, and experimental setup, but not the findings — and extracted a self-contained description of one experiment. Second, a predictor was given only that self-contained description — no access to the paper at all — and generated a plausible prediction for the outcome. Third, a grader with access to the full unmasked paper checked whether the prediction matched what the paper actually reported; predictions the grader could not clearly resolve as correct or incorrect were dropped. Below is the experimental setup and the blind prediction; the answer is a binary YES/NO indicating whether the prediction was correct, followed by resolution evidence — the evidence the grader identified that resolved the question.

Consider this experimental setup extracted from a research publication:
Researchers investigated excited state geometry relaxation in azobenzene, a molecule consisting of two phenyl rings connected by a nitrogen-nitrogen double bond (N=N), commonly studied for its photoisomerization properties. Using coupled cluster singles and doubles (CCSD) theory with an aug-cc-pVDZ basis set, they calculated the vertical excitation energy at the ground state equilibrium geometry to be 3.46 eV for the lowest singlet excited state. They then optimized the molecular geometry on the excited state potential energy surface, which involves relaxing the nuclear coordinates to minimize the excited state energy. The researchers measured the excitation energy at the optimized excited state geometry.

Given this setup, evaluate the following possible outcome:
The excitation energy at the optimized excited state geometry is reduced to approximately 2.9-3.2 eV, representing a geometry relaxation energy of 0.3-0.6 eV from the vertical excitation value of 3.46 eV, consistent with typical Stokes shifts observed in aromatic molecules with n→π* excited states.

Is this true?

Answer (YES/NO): NO